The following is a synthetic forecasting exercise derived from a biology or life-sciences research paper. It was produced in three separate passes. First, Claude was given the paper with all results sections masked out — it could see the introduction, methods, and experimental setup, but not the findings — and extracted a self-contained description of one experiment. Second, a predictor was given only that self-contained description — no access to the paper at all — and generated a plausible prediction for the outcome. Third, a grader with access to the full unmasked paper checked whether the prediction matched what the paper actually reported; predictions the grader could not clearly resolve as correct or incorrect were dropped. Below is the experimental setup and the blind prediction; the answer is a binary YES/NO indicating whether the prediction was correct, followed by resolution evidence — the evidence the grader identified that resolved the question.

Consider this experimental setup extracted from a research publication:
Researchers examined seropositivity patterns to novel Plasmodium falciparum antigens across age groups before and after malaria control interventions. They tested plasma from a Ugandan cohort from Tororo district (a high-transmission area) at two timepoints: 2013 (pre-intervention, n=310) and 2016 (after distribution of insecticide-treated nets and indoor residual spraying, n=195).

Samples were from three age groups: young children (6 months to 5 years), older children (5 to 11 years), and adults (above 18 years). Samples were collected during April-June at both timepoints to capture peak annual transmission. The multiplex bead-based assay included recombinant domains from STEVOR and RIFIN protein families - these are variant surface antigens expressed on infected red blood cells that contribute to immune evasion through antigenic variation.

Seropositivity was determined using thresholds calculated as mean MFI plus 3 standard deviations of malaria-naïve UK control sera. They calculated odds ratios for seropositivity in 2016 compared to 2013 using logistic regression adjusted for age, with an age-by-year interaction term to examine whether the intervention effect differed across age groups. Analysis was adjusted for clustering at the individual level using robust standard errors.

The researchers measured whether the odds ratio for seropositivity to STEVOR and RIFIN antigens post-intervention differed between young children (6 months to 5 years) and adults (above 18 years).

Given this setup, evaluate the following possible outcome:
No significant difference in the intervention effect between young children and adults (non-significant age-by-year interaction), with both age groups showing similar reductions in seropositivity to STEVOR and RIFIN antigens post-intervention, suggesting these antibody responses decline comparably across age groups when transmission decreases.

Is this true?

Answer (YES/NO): NO